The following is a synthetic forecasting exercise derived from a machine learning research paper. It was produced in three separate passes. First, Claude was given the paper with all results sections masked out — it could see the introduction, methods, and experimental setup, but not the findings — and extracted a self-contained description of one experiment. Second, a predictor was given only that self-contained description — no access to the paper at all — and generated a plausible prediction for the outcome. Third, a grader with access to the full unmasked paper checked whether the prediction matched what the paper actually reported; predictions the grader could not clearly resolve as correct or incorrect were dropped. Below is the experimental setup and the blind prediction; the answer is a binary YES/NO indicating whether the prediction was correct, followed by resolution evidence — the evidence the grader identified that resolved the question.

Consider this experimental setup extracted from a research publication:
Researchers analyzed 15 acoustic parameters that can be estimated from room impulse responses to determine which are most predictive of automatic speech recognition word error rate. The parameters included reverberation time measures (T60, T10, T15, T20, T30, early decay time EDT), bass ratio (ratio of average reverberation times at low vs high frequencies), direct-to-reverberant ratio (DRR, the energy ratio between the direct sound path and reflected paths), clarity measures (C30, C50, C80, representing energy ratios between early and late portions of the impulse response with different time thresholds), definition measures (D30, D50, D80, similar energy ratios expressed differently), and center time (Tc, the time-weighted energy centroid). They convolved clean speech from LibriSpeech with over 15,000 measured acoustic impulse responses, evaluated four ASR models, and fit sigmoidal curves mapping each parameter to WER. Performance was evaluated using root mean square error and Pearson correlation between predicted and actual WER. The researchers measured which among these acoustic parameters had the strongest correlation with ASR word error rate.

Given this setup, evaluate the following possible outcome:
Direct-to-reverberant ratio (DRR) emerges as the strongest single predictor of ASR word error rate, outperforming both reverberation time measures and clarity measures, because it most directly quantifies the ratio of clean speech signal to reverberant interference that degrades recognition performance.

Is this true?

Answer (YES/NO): NO